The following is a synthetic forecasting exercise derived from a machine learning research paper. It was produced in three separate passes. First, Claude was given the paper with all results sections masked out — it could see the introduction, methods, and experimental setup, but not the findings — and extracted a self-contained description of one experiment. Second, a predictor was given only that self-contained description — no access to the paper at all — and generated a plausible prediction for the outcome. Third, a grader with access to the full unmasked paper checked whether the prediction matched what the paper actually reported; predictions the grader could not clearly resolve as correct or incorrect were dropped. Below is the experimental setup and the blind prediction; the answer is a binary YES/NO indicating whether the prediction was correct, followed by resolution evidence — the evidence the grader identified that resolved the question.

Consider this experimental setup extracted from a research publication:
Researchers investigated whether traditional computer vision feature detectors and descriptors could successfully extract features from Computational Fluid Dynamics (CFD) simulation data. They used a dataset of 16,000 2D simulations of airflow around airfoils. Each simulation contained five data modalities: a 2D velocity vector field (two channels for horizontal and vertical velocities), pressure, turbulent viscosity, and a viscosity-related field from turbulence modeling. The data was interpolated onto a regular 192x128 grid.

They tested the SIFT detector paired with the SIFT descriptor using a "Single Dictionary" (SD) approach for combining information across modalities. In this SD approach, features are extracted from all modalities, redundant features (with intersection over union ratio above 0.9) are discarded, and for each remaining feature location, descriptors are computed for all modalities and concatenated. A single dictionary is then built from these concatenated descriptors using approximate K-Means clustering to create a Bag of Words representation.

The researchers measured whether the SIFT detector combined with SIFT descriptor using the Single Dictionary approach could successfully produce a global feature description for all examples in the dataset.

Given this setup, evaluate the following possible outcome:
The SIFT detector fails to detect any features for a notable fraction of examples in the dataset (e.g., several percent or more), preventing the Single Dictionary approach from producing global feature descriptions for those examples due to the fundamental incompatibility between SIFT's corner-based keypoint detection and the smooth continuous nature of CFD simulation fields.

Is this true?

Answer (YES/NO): YES